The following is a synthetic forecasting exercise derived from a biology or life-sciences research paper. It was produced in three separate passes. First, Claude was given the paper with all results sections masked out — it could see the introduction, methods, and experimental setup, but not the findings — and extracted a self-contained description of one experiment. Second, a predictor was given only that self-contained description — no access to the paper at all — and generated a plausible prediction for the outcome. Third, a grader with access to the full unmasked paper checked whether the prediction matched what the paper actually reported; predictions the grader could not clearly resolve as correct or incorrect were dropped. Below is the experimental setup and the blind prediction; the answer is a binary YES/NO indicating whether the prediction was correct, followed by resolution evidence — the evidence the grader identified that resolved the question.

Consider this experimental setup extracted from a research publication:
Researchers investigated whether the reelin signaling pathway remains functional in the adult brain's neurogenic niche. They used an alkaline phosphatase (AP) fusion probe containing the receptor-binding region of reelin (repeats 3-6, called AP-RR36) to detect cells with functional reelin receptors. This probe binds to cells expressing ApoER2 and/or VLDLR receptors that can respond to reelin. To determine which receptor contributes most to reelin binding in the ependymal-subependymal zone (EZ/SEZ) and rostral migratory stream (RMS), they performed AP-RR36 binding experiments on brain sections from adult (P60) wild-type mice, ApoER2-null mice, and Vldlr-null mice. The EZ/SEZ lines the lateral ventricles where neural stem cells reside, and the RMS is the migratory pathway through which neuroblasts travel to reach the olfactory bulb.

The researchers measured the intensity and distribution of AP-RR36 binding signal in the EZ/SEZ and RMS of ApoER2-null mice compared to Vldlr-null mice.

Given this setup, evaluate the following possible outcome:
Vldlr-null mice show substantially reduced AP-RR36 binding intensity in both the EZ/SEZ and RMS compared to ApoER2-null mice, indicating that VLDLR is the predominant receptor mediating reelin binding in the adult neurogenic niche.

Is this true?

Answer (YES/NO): NO